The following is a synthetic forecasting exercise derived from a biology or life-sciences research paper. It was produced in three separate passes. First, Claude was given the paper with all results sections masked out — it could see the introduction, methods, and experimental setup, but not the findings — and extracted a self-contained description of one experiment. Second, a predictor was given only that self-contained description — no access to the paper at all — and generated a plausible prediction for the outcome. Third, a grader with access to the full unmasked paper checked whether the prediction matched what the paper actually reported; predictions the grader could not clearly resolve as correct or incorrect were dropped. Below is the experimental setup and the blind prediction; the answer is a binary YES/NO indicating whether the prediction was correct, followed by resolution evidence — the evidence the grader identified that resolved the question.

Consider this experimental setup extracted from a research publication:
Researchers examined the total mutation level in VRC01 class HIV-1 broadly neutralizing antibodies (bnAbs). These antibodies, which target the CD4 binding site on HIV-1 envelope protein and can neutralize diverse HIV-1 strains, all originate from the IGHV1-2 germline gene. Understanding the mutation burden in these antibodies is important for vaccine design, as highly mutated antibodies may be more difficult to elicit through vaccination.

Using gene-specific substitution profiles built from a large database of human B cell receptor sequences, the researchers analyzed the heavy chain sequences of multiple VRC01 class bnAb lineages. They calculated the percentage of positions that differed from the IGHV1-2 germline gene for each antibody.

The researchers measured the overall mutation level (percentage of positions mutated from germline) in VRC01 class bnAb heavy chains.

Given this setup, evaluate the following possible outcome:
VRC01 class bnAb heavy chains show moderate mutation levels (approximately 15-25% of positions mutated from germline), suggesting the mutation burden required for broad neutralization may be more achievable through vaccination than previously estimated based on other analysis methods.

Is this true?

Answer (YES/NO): NO